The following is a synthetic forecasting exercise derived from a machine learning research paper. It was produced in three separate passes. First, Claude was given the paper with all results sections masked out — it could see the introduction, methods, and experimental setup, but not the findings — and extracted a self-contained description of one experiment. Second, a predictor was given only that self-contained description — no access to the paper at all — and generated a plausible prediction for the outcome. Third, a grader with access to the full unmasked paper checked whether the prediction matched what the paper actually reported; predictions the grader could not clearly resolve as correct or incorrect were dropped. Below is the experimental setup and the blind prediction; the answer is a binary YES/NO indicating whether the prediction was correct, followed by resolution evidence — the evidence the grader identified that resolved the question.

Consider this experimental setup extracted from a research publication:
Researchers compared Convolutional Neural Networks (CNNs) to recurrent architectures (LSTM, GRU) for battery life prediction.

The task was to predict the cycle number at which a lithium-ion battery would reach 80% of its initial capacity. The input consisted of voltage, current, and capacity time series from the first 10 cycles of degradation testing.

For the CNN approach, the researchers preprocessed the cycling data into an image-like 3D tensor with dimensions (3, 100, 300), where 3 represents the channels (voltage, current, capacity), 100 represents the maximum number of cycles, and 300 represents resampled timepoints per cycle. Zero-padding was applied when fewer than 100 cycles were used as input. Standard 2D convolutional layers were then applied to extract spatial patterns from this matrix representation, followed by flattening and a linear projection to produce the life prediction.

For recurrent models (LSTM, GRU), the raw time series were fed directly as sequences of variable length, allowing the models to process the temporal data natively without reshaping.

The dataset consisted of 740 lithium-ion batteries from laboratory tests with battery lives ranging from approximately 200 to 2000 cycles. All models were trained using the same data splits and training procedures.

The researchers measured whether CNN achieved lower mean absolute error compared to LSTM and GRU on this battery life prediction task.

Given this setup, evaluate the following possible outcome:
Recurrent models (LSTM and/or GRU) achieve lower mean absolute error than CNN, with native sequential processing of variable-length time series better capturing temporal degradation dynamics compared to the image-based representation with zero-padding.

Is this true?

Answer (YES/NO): NO